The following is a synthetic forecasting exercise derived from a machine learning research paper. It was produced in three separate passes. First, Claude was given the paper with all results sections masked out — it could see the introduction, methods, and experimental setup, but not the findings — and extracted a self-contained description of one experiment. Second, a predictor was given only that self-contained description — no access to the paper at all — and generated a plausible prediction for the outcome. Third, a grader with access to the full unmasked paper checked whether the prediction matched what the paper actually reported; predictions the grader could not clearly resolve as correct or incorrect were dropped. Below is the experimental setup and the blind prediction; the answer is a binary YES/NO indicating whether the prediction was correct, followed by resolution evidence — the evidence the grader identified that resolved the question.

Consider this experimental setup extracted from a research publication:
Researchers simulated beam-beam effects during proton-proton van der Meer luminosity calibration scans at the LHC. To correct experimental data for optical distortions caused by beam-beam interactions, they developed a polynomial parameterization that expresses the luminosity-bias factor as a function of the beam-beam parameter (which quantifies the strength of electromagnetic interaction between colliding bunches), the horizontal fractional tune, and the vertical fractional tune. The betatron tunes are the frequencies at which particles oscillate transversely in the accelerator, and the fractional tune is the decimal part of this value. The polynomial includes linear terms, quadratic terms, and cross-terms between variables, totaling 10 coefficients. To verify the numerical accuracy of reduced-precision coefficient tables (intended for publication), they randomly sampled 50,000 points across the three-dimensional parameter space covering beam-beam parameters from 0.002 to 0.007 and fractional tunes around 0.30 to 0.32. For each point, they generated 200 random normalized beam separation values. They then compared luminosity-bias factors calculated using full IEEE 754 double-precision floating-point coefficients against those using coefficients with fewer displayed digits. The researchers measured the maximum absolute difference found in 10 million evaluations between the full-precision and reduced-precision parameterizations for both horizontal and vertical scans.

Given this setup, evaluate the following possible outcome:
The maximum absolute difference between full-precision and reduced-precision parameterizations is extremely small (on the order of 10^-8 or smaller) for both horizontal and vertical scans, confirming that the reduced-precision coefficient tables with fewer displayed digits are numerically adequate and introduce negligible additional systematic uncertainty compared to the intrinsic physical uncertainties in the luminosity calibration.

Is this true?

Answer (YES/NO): NO